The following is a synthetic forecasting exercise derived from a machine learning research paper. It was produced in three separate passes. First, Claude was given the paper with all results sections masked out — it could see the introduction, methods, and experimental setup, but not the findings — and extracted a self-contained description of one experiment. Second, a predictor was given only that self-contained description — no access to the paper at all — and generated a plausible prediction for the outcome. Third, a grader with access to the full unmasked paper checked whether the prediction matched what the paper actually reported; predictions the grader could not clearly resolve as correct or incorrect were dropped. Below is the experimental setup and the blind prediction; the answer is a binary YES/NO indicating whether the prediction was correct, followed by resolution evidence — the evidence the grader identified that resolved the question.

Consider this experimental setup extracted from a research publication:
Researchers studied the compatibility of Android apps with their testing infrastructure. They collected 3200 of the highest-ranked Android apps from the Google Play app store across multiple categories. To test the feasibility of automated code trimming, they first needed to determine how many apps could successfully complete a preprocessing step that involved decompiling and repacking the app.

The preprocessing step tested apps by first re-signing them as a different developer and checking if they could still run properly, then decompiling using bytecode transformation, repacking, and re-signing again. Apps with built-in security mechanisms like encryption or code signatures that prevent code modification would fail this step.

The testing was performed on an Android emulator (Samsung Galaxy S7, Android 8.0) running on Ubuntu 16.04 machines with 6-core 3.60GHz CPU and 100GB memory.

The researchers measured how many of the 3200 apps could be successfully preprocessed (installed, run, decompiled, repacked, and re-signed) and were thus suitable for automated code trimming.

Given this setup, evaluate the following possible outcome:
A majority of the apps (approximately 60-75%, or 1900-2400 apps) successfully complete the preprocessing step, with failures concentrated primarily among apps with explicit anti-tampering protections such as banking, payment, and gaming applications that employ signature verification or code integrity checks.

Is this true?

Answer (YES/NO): NO